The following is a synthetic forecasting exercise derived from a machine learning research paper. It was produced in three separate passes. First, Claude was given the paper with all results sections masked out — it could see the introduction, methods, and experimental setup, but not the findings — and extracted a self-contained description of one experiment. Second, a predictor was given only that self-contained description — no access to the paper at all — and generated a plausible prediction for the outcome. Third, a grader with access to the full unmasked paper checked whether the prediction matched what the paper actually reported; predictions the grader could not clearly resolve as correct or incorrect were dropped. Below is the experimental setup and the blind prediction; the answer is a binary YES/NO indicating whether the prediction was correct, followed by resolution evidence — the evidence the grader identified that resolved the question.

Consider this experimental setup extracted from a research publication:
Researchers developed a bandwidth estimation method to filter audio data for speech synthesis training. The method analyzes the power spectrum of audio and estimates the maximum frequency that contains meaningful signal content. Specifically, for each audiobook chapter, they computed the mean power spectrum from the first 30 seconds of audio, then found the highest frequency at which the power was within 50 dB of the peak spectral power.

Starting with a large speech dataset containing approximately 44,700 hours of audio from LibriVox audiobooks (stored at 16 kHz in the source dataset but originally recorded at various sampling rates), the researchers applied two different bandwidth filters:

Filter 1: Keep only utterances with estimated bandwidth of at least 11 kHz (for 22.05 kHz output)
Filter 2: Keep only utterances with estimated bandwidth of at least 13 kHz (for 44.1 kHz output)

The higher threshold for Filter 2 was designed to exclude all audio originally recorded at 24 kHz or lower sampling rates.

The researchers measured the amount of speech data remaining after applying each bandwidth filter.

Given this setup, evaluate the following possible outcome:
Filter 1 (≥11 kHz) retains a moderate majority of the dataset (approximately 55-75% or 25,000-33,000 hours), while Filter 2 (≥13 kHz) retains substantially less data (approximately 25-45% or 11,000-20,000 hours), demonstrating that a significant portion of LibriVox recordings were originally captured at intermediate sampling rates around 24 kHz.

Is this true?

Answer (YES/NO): NO